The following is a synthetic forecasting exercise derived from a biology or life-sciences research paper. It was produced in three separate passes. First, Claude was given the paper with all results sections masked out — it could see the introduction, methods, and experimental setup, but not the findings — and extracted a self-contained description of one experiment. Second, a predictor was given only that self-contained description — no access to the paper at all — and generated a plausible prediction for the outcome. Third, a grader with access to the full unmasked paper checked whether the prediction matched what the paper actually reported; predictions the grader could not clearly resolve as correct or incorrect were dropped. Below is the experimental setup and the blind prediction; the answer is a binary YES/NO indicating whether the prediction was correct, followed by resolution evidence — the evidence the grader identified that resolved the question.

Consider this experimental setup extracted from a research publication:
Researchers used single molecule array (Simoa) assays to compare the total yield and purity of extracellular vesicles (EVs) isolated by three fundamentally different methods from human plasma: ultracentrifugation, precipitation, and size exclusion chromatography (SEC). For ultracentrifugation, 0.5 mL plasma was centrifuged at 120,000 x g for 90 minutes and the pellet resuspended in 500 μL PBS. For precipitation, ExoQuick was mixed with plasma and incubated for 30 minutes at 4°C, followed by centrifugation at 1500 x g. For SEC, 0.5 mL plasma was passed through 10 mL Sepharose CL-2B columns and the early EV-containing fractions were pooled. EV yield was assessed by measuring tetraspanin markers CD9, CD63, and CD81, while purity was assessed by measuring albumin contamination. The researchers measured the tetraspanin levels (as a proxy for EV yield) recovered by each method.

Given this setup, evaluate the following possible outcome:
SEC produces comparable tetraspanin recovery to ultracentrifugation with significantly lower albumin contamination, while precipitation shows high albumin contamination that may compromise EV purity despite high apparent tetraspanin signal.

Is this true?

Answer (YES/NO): NO